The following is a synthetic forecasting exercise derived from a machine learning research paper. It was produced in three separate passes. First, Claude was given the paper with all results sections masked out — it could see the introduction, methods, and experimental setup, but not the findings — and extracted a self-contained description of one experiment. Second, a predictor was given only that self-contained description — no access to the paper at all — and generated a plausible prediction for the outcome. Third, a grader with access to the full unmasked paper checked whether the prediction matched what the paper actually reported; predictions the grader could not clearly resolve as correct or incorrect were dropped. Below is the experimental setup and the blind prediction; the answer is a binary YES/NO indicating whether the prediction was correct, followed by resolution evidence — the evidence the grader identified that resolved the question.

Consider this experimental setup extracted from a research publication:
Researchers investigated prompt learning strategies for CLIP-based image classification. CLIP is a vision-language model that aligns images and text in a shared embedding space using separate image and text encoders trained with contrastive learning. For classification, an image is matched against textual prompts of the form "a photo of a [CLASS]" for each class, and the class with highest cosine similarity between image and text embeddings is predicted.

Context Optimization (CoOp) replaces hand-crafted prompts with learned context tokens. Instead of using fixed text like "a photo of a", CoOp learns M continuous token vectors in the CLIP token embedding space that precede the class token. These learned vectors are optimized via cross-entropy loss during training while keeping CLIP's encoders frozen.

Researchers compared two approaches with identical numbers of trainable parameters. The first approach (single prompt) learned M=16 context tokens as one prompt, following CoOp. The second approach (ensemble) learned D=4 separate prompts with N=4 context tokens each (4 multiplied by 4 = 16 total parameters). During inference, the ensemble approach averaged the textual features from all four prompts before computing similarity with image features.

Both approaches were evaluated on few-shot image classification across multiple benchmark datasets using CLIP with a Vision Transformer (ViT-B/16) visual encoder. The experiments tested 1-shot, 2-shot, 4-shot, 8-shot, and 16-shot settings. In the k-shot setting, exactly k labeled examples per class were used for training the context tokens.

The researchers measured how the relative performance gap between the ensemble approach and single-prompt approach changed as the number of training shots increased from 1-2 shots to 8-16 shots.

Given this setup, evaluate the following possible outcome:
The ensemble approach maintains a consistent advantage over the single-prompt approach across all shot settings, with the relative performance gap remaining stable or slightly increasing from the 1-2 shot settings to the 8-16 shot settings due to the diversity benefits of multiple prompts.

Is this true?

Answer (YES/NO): NO